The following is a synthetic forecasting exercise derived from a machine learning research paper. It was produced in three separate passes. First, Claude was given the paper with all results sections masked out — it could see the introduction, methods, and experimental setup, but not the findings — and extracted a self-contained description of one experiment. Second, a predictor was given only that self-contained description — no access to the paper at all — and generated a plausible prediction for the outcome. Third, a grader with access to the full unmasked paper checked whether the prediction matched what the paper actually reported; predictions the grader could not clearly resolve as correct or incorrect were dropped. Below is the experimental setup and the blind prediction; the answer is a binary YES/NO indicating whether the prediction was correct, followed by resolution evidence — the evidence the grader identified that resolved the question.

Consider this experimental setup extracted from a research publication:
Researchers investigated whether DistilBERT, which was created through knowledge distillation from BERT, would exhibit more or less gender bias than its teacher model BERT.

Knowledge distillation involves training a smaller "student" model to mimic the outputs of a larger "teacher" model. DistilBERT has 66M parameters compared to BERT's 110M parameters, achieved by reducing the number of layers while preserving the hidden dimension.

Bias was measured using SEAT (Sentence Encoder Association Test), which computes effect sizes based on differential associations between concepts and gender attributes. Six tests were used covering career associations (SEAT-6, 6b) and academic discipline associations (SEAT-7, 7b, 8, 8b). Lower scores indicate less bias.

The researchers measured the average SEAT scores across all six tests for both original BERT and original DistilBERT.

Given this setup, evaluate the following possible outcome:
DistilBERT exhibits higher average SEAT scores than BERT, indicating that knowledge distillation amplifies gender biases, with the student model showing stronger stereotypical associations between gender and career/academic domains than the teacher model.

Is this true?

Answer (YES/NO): YES